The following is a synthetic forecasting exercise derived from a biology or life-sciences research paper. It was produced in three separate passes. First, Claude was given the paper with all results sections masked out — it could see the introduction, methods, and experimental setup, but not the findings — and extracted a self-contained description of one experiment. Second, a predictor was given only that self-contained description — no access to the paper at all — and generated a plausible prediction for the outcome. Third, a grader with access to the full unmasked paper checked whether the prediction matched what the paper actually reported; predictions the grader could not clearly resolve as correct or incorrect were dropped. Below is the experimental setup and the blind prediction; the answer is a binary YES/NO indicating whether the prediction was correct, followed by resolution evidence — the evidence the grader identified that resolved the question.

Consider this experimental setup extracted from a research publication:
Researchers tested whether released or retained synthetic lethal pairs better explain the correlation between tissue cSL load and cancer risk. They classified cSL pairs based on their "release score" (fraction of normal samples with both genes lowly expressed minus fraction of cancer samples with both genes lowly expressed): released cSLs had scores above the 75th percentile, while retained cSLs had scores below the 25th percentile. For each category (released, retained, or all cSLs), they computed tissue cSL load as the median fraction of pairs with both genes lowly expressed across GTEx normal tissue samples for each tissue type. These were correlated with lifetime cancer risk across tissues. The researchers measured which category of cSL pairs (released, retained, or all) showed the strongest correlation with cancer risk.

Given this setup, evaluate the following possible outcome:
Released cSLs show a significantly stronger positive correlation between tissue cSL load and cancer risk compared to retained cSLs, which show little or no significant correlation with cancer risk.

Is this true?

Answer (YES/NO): NO